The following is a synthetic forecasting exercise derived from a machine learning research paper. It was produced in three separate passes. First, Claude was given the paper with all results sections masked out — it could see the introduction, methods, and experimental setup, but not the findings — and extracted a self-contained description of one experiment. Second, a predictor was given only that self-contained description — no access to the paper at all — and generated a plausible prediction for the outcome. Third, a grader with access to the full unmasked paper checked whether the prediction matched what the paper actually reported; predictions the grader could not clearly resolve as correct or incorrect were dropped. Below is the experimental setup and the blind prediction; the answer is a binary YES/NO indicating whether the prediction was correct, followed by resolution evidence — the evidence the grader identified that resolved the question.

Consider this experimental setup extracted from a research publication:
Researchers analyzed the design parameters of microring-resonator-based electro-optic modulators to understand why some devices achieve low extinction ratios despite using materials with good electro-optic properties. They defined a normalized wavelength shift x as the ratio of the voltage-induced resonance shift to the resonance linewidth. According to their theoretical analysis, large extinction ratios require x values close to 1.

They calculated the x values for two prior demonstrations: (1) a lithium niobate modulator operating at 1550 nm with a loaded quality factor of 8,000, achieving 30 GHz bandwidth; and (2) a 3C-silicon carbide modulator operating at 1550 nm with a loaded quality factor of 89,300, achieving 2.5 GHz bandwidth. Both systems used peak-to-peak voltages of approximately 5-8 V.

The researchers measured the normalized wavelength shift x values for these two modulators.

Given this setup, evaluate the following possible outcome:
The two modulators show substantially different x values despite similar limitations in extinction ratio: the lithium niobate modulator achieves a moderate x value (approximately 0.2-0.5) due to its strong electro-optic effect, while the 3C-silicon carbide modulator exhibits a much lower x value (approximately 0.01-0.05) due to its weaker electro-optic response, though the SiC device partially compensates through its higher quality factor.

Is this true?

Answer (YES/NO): NO